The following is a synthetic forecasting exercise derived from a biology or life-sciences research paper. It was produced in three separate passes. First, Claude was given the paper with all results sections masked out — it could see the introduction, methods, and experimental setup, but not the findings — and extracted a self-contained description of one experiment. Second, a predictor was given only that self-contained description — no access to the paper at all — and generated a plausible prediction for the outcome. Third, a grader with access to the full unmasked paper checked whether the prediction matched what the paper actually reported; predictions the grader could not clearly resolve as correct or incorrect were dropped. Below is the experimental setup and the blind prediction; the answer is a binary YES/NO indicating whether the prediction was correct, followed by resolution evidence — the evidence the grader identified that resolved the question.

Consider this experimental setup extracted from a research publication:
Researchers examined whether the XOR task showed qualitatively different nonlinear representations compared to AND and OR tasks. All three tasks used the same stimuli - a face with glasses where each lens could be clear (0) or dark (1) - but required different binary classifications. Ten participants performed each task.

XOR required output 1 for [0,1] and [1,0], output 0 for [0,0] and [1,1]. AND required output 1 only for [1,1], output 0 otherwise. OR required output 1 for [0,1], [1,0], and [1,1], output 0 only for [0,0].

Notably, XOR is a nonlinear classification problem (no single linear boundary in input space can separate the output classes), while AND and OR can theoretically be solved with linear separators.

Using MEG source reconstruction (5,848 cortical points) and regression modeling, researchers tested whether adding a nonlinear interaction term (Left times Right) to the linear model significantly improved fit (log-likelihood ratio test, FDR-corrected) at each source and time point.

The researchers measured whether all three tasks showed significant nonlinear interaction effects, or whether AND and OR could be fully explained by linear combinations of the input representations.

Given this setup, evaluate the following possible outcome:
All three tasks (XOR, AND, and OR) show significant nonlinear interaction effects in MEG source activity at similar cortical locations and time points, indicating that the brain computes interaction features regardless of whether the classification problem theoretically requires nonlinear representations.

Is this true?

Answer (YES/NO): YES